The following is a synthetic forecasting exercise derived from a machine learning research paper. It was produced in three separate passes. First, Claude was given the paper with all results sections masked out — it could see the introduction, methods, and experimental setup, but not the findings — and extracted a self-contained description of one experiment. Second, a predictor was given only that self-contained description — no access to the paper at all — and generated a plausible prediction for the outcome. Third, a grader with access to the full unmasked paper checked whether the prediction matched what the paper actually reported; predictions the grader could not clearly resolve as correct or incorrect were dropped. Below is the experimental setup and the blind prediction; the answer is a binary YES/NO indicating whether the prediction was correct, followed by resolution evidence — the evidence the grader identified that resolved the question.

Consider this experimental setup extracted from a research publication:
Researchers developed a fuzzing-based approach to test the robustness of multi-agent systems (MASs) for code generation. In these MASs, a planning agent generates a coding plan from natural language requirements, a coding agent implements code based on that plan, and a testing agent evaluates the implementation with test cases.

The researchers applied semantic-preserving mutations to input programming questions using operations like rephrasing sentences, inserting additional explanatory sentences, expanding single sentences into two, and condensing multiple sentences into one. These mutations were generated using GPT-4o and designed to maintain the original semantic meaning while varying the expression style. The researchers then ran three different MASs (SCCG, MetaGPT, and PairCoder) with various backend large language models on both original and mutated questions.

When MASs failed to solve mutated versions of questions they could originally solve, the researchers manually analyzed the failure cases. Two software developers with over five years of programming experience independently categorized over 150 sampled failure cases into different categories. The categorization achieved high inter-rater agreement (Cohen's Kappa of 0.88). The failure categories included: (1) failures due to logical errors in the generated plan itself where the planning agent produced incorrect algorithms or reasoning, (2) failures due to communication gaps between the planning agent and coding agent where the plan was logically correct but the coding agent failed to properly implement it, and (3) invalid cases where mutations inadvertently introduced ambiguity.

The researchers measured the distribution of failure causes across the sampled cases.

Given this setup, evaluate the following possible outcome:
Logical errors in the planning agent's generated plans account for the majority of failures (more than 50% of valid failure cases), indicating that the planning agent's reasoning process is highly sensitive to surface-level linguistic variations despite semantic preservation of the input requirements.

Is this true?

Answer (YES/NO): NO